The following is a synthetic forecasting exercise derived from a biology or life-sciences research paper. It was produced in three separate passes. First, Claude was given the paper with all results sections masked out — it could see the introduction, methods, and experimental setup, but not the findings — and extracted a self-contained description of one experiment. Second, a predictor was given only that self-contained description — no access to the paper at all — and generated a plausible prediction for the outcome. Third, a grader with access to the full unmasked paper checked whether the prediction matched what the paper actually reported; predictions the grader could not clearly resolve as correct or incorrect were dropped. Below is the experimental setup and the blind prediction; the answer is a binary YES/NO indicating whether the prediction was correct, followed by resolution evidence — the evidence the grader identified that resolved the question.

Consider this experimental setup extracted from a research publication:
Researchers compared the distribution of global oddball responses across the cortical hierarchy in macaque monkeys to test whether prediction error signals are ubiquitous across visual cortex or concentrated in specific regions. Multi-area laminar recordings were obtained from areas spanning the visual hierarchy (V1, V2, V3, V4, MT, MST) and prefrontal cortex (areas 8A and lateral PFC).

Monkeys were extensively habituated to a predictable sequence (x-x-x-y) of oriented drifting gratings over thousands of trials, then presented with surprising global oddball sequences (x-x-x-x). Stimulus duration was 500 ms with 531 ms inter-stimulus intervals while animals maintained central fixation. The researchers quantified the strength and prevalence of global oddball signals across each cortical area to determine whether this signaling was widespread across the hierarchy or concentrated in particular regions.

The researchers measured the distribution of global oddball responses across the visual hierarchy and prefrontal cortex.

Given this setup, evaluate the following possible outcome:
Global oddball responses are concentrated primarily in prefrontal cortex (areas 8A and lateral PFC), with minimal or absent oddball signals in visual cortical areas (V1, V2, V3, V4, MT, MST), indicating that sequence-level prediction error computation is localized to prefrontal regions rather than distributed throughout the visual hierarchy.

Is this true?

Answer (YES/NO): NO